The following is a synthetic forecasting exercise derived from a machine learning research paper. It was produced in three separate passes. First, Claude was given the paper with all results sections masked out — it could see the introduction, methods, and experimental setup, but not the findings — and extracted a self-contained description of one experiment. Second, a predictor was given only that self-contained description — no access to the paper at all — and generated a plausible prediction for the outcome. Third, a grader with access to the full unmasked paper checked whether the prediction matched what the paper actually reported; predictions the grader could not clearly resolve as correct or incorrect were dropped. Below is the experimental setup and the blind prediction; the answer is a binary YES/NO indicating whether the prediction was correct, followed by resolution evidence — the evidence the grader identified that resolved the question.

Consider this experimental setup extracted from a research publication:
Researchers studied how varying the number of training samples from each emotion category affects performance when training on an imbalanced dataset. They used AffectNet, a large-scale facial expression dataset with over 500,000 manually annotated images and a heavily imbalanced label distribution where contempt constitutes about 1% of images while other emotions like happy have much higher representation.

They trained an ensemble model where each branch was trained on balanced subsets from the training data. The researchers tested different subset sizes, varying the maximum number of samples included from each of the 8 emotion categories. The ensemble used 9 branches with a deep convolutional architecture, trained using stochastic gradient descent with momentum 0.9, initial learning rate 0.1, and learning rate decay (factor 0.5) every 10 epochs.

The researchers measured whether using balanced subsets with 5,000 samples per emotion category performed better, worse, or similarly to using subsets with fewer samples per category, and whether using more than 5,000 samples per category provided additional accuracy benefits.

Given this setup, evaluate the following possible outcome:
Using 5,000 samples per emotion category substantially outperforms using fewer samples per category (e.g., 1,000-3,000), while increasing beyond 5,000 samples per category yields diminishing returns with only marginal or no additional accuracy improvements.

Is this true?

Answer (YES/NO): YES